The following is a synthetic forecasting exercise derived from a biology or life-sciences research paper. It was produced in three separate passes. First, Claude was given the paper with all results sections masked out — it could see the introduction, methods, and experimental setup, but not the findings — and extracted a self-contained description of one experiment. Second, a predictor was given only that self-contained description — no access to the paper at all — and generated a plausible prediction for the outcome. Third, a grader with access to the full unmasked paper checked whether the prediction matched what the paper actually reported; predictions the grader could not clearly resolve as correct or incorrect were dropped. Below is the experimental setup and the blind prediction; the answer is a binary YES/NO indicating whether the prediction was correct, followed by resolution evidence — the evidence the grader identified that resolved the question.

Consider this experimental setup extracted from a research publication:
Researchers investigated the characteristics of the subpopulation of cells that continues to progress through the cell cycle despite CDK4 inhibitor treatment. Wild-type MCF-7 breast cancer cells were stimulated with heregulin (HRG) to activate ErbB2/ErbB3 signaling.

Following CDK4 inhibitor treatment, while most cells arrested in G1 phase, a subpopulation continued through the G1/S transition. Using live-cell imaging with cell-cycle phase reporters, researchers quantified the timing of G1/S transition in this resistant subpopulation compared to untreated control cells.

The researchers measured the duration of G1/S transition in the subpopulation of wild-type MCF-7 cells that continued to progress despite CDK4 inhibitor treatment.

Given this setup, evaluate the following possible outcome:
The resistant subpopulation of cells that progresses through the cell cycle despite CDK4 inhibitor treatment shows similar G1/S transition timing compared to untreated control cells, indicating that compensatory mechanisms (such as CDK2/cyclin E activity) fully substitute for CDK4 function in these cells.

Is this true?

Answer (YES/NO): NO